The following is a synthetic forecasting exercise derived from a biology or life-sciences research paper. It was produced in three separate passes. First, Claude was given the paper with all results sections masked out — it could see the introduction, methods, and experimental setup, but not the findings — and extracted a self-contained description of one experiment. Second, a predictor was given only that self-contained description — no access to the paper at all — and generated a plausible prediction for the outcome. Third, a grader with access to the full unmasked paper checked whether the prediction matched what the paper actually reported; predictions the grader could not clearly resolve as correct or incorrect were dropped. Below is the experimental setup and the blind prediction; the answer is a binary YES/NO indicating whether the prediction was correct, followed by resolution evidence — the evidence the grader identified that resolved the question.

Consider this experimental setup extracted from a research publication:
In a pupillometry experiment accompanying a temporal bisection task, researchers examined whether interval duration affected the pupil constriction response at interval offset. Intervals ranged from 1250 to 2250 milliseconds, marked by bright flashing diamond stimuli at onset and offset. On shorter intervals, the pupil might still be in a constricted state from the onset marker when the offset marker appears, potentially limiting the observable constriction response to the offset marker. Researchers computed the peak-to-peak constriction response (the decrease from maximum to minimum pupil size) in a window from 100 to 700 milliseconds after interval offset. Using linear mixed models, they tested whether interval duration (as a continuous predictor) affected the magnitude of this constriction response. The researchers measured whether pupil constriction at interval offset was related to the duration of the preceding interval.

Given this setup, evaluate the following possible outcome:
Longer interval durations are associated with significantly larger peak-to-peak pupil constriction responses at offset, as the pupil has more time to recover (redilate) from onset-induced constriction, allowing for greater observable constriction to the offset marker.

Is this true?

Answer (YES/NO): YES